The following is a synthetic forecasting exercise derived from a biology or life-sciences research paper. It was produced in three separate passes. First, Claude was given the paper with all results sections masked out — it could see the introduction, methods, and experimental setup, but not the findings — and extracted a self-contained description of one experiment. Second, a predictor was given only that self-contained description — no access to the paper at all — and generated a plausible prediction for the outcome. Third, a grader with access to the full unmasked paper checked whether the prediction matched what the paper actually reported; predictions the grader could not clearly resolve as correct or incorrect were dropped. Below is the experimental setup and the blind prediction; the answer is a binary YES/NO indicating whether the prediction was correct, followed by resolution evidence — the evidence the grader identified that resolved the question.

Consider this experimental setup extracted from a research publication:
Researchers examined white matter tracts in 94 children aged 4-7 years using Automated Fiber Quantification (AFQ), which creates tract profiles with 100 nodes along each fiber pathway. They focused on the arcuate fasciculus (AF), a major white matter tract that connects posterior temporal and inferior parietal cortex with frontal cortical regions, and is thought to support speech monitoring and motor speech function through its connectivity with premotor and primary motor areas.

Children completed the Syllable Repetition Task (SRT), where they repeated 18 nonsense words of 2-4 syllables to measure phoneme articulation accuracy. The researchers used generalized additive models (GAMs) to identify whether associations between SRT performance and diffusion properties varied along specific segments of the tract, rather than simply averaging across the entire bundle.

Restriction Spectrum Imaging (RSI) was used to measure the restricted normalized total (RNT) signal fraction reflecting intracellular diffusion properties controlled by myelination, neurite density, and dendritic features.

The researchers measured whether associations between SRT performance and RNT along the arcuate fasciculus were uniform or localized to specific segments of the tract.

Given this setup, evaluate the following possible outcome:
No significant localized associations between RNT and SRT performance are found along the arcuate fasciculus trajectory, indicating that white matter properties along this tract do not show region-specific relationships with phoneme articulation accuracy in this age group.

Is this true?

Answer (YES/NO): NO